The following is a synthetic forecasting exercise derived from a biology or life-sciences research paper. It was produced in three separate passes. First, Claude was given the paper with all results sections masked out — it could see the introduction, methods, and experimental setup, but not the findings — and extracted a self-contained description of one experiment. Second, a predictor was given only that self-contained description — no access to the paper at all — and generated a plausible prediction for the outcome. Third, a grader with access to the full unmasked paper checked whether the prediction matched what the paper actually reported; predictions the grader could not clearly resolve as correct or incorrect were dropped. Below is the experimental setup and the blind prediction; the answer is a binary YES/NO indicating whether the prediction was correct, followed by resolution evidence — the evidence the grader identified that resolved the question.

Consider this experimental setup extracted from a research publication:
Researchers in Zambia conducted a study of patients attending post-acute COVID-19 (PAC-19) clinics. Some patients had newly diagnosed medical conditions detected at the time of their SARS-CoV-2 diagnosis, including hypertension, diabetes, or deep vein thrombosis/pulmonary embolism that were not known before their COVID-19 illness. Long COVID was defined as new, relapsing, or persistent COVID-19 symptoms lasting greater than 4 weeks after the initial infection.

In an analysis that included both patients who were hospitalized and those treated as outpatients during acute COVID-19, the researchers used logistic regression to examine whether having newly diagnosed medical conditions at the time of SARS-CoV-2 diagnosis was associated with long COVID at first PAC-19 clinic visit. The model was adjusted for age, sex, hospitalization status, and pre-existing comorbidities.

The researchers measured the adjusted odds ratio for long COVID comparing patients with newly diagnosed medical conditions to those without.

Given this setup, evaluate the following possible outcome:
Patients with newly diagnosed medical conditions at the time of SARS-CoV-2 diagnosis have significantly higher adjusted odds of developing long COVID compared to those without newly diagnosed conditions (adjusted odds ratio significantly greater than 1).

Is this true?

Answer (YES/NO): NO